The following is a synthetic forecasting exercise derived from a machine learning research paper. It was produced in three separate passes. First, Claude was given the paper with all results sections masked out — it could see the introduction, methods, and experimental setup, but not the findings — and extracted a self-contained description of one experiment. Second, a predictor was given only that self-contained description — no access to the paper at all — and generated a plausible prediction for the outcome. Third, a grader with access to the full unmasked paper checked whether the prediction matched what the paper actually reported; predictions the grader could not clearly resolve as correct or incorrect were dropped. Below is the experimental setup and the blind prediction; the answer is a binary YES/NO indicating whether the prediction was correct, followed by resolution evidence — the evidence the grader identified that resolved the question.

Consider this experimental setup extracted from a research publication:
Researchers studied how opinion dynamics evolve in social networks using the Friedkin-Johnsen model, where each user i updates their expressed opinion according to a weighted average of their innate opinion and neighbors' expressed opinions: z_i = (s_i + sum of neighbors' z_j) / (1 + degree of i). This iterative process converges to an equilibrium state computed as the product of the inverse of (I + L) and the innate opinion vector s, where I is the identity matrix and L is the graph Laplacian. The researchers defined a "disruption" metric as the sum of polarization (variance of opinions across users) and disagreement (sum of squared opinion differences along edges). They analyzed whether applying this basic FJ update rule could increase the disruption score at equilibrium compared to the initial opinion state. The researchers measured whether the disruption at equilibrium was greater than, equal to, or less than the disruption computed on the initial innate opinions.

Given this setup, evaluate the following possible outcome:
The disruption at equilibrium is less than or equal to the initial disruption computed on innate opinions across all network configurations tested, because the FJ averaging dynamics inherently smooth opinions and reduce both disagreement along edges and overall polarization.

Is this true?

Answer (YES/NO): YES